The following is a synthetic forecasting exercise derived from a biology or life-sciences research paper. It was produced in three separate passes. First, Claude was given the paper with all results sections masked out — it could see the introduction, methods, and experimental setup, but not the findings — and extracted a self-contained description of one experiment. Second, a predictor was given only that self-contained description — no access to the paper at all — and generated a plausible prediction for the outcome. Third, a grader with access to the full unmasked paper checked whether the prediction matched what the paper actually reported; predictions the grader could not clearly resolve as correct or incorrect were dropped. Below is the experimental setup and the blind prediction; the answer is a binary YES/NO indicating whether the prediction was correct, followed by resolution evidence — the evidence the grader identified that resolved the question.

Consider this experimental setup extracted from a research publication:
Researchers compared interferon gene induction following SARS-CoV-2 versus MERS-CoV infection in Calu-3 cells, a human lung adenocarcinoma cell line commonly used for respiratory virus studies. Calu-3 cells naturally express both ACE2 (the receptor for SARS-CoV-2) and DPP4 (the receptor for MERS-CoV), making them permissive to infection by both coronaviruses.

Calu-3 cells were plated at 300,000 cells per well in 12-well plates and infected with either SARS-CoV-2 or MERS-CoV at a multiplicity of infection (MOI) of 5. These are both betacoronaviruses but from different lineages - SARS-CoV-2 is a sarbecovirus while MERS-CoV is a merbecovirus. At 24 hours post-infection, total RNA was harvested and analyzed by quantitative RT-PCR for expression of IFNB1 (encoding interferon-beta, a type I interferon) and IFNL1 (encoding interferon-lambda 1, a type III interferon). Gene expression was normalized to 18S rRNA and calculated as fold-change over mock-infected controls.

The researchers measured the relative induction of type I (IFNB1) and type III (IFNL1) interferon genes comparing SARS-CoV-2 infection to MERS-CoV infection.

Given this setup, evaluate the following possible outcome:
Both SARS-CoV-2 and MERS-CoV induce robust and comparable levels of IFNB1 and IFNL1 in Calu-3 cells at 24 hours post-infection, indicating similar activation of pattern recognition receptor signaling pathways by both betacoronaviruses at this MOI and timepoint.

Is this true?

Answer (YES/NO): NO